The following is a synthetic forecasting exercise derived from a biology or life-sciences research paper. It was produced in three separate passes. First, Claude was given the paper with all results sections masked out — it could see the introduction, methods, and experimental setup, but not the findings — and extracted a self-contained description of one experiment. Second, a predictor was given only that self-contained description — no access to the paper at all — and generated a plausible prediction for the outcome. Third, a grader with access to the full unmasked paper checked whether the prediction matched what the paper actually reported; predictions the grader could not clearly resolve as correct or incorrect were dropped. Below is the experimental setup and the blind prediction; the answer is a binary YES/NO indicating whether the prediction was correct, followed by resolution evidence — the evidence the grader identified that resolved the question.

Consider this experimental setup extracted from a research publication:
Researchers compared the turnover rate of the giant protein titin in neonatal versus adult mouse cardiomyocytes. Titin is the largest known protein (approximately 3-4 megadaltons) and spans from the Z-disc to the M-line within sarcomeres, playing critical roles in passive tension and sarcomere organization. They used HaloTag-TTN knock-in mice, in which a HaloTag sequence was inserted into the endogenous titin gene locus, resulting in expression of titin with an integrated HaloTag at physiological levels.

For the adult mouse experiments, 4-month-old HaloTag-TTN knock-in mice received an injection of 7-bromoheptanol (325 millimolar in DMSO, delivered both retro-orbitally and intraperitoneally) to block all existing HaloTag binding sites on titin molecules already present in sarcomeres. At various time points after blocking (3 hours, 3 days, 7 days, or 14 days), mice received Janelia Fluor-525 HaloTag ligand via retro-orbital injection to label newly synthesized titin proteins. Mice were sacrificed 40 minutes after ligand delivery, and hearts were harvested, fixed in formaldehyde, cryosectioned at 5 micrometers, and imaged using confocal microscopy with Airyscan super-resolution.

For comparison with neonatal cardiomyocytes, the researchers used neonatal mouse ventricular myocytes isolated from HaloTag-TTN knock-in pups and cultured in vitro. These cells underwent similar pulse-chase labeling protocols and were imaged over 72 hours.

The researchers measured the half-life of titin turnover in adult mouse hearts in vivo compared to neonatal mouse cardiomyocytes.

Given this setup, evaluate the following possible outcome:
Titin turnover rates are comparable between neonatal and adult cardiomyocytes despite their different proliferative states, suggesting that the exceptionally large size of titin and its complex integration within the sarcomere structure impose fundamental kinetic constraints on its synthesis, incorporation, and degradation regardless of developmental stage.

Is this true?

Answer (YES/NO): NO